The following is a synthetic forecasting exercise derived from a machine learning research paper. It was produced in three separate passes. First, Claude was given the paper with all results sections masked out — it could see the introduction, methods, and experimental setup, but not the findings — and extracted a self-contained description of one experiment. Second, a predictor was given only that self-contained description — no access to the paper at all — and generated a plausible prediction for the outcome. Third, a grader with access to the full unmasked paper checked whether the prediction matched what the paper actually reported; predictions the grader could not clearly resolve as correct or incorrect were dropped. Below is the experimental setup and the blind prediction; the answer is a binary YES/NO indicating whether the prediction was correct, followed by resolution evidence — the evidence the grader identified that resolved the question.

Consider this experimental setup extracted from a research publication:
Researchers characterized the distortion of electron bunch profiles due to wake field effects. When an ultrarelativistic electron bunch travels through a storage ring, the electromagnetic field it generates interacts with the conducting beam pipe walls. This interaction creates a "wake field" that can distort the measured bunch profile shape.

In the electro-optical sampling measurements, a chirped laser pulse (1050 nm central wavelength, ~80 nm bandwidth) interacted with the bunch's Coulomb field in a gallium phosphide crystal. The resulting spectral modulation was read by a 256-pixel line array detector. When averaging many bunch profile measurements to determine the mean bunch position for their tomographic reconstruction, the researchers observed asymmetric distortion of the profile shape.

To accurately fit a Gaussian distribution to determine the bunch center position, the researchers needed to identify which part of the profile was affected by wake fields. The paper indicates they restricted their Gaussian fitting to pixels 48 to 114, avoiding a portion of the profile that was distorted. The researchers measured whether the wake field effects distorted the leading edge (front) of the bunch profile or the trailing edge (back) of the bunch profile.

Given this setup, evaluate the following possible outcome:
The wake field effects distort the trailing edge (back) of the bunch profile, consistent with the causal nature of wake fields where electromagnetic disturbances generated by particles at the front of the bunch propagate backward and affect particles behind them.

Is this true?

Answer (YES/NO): YES